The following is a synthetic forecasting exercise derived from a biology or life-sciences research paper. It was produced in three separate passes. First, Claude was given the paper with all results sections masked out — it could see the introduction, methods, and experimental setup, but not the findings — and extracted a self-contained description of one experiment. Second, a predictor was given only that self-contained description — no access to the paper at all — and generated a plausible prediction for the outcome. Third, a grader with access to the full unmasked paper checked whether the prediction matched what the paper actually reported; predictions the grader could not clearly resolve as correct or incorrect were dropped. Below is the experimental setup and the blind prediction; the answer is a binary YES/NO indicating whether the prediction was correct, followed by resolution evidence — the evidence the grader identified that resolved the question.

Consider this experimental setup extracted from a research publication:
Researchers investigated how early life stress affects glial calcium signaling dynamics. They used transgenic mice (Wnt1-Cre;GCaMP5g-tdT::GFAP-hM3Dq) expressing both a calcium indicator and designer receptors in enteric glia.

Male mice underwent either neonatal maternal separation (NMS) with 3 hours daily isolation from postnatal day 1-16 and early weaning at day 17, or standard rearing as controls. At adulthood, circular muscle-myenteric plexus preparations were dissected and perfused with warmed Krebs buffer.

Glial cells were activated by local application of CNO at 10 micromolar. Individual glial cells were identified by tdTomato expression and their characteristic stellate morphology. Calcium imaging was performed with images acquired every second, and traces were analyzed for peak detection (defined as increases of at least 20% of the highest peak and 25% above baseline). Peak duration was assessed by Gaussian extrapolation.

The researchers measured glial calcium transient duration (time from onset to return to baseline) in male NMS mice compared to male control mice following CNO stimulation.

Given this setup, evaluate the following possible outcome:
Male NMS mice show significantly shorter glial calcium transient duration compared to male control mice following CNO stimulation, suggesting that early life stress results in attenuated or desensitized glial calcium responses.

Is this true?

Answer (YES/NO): YES